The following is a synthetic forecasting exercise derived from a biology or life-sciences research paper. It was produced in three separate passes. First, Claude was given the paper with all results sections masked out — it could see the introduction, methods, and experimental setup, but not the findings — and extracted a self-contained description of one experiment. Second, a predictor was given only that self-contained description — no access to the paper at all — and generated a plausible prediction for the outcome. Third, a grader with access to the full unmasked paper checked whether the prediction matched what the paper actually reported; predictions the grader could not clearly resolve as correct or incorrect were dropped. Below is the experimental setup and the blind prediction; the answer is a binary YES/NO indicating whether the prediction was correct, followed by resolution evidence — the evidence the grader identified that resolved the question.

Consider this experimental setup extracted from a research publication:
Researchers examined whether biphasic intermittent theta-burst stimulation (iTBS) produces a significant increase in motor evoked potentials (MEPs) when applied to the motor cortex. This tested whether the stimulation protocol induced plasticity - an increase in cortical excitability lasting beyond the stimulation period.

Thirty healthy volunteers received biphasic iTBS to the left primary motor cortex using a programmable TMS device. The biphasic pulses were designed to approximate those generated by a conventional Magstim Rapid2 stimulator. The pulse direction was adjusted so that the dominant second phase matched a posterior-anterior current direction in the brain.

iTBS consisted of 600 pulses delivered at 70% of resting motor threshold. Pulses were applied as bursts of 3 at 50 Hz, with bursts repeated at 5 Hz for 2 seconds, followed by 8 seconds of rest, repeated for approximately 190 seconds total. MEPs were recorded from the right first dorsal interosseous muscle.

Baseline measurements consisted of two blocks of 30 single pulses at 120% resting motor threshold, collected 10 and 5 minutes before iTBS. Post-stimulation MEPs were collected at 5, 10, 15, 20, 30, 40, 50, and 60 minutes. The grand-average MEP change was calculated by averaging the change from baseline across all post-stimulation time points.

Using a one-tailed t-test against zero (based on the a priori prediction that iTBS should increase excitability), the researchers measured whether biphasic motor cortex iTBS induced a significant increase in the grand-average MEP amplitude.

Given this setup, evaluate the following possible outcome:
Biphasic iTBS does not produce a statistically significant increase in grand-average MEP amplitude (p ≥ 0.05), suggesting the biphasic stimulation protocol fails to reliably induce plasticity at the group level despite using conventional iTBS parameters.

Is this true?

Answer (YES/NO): NO